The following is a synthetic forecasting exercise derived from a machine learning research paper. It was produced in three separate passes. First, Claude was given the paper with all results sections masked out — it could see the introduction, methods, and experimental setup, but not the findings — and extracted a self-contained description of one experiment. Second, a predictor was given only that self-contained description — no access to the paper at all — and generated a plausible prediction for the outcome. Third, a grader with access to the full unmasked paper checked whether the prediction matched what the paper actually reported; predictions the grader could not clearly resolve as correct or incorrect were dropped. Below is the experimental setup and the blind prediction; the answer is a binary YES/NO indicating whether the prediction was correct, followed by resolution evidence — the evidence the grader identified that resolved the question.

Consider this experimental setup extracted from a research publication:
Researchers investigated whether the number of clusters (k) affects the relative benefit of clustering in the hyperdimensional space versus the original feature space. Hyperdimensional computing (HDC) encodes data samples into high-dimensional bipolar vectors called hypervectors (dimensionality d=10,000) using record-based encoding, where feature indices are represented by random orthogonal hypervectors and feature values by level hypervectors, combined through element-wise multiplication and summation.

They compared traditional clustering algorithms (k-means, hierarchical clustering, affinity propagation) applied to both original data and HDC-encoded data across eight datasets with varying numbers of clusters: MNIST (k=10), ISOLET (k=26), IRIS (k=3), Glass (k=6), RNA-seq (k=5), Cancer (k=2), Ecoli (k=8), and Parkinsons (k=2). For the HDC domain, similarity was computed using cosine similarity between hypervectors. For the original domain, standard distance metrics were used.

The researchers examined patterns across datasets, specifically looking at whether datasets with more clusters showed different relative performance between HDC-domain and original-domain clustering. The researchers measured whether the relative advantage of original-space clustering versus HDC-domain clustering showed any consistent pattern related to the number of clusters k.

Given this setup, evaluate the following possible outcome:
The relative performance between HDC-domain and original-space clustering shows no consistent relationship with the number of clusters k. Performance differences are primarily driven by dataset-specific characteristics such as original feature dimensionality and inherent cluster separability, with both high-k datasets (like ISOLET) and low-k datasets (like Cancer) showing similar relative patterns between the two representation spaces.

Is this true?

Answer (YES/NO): NO